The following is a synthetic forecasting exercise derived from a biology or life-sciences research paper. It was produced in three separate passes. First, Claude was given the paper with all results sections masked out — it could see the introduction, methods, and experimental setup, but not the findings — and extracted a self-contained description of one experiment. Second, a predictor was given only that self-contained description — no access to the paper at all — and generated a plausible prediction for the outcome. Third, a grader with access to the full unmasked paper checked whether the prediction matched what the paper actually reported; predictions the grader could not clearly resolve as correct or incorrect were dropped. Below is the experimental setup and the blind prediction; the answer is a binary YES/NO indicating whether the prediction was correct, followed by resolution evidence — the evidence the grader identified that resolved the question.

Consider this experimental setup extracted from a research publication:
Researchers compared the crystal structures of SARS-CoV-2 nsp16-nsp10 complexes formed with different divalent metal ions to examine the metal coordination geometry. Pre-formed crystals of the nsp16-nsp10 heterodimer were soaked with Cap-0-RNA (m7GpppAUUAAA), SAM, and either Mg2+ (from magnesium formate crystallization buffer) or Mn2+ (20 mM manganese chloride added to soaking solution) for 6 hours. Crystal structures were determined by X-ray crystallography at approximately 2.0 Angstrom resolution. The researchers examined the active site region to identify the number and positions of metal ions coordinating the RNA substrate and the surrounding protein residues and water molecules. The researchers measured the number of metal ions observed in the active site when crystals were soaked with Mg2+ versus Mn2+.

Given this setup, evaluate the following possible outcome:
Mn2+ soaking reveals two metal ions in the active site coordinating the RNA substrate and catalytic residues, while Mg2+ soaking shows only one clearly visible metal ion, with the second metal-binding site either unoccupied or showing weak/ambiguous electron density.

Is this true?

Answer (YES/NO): NO